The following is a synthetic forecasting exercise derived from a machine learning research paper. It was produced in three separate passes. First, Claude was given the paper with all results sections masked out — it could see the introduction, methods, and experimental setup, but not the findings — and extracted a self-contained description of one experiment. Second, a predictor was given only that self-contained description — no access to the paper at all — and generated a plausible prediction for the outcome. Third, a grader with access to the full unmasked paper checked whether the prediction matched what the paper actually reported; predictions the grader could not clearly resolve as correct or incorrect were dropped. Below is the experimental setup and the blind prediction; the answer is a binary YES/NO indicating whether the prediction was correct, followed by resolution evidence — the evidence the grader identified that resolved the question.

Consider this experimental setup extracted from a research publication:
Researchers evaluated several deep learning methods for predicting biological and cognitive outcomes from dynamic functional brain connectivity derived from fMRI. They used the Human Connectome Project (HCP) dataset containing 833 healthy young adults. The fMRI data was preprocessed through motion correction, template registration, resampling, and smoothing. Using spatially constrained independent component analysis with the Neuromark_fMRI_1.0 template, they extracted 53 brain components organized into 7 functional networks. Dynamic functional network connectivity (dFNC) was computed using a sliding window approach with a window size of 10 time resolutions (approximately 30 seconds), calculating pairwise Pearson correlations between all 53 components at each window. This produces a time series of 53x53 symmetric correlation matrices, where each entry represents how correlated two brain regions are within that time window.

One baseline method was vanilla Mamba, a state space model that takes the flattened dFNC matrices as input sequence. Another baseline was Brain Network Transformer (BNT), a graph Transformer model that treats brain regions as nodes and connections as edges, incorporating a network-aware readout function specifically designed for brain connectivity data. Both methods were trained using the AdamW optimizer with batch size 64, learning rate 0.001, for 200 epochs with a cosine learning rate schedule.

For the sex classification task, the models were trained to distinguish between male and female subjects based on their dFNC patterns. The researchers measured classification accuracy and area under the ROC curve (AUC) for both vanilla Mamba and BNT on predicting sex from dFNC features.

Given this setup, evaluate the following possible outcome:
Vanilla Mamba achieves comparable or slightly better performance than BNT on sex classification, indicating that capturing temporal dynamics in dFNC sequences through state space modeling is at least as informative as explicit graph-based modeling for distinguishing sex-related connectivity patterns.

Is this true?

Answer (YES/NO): NO